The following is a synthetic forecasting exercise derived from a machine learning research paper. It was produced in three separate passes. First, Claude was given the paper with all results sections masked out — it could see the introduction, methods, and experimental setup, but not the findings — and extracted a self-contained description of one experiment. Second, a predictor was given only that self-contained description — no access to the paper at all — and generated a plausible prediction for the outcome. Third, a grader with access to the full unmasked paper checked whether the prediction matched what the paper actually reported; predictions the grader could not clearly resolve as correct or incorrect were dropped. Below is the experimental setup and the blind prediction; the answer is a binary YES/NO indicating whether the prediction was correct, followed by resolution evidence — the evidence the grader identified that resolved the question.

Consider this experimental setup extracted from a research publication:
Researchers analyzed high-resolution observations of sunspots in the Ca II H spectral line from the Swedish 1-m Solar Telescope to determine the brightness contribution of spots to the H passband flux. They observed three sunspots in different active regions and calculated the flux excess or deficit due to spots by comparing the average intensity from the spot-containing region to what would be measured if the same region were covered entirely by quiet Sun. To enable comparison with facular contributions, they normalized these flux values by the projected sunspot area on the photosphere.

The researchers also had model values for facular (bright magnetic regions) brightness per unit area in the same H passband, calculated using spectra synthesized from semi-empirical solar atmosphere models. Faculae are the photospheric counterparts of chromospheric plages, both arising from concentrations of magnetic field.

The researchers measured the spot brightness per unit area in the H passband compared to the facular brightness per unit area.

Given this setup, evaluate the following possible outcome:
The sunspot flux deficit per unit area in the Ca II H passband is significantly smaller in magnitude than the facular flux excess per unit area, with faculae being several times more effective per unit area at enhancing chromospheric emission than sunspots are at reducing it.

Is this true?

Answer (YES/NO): NO